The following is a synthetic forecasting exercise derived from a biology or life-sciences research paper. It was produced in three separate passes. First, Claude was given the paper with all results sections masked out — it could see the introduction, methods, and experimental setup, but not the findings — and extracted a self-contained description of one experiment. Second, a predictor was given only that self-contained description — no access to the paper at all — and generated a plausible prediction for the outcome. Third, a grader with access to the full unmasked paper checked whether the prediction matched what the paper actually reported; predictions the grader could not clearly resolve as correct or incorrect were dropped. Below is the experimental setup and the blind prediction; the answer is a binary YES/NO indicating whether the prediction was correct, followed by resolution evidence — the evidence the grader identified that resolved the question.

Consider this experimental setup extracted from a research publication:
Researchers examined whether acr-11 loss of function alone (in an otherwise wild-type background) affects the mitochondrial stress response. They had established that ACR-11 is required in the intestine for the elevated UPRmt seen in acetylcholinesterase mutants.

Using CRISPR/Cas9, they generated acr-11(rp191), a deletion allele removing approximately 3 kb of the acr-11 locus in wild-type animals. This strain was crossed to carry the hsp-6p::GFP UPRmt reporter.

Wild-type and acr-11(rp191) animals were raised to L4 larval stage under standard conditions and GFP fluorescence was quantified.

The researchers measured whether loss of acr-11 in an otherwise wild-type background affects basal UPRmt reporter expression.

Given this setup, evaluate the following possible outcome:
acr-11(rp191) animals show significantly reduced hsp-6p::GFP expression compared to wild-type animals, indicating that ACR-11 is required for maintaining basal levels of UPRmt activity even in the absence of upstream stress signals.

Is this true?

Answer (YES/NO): NO